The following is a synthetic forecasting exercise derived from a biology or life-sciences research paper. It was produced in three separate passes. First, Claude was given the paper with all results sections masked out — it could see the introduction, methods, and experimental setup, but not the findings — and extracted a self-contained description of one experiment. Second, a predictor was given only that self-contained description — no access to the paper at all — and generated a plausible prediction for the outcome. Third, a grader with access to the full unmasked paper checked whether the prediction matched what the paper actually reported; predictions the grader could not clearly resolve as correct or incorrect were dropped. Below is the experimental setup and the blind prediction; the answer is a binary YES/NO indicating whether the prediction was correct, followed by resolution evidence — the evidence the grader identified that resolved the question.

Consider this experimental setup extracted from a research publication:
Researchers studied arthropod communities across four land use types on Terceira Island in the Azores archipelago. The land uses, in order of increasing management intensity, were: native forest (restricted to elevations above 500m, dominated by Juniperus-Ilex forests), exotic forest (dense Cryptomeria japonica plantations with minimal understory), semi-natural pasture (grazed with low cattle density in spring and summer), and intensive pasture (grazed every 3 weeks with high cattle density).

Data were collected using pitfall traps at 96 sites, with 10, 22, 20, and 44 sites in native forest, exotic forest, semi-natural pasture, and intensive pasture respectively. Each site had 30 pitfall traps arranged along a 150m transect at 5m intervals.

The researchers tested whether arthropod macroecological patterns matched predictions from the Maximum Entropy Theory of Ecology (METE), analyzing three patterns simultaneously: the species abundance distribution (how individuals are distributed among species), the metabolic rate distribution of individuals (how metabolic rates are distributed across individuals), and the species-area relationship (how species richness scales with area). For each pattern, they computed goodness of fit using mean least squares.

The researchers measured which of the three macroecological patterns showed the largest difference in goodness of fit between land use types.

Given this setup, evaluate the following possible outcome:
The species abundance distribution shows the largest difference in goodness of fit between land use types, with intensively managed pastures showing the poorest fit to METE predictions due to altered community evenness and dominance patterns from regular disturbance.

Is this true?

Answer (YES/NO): NO